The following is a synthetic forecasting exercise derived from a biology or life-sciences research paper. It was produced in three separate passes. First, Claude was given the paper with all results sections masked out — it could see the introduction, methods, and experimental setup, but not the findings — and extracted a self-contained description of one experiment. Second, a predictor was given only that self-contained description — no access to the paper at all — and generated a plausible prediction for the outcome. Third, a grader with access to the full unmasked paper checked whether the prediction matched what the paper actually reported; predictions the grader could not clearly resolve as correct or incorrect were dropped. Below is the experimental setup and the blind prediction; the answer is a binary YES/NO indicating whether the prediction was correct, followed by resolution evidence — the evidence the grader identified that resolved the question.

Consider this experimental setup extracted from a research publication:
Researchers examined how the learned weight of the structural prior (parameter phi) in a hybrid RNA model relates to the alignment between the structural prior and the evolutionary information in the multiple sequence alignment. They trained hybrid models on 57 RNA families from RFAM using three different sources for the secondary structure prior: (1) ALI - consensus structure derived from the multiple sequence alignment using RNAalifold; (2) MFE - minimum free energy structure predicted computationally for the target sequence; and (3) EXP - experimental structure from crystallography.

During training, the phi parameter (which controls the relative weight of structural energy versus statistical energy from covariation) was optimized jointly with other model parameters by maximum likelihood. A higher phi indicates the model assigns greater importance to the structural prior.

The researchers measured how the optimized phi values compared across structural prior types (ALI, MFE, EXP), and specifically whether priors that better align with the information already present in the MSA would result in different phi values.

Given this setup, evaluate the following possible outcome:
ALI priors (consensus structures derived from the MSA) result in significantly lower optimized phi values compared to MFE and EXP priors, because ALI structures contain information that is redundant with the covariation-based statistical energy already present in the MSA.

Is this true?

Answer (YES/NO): NO